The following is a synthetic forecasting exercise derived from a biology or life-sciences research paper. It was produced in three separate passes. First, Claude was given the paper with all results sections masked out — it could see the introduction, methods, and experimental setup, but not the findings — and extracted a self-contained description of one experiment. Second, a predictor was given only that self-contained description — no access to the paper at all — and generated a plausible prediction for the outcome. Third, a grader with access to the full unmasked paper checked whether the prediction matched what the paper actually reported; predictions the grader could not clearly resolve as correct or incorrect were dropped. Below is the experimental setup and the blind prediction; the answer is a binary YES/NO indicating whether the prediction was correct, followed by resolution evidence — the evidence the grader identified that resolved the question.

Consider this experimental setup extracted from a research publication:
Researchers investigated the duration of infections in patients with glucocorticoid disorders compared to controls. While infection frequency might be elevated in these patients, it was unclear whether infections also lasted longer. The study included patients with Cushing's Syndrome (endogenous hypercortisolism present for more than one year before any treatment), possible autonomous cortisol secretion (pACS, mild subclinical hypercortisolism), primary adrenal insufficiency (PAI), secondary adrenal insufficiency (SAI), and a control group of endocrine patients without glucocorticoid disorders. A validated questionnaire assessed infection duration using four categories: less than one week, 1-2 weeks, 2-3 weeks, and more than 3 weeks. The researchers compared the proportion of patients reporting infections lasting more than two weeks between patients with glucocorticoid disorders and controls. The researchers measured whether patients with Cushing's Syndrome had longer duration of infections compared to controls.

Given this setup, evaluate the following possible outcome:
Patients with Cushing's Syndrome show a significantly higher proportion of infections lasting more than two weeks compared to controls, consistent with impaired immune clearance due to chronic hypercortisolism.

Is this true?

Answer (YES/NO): YES